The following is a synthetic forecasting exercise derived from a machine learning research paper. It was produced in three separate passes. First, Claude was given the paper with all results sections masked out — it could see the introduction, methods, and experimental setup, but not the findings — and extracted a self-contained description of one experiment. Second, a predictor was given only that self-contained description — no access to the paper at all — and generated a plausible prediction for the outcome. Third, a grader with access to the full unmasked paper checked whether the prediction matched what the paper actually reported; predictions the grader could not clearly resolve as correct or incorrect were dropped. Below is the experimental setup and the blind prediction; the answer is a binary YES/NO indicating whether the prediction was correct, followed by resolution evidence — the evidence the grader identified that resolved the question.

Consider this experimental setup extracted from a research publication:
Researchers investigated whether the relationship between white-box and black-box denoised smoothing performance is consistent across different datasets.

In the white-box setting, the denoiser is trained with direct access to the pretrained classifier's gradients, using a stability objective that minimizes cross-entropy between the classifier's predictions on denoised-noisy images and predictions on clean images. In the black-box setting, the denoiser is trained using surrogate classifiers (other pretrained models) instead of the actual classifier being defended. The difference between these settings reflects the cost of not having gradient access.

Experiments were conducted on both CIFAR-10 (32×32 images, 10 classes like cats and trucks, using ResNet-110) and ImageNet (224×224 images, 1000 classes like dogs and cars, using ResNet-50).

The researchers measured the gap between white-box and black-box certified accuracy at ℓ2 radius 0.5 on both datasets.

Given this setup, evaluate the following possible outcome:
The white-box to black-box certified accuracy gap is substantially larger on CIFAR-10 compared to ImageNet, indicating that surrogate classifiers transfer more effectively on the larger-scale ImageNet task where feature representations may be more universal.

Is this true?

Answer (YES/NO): YES